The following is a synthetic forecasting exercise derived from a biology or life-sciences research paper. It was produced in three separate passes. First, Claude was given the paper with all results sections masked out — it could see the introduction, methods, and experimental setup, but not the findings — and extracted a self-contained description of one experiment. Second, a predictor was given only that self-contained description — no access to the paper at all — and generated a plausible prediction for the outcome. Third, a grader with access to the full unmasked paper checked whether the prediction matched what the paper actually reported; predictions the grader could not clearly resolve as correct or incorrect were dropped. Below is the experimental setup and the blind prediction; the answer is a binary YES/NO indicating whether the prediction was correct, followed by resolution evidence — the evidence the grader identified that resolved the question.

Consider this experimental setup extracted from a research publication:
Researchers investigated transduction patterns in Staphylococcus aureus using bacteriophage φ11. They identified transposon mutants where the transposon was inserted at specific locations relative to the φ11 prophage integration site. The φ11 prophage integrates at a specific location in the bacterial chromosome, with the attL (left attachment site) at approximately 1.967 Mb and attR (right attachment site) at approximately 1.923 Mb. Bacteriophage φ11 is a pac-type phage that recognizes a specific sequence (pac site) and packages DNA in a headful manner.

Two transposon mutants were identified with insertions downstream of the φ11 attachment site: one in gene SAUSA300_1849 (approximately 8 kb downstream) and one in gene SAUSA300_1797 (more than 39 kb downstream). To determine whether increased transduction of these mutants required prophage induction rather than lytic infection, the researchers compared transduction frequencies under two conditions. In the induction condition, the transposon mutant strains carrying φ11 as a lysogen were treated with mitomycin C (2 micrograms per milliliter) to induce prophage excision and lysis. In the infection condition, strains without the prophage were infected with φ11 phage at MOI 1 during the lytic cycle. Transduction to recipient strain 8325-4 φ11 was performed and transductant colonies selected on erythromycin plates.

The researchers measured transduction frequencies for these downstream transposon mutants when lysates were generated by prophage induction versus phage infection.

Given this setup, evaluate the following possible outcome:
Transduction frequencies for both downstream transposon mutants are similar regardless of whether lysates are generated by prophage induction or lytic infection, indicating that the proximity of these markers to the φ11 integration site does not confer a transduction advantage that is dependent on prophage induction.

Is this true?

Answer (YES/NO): NO